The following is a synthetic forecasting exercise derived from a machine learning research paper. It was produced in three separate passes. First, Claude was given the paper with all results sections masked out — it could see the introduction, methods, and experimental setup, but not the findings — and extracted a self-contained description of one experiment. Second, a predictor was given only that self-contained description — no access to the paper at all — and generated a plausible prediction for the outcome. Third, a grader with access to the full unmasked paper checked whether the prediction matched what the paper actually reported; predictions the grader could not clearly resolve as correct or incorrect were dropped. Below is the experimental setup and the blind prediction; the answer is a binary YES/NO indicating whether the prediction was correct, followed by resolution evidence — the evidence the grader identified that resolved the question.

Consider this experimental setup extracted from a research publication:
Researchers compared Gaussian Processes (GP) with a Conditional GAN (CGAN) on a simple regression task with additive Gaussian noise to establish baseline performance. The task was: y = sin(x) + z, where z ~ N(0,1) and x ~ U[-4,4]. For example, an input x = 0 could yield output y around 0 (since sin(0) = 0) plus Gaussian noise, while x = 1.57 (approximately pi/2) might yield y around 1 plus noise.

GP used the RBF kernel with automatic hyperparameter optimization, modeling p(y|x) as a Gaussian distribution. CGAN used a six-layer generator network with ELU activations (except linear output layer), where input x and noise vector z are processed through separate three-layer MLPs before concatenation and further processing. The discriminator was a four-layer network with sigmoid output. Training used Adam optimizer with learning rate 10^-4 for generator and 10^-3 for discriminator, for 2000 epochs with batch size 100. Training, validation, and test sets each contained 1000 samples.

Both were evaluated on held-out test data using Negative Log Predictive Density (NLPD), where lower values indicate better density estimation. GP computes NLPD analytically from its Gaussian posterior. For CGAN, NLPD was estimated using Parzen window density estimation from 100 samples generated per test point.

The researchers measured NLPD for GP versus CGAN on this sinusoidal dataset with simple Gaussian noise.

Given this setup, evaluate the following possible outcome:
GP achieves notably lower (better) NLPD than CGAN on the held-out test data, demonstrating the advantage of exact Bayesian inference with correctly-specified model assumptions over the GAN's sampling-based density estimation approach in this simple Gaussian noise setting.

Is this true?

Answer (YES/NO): NO